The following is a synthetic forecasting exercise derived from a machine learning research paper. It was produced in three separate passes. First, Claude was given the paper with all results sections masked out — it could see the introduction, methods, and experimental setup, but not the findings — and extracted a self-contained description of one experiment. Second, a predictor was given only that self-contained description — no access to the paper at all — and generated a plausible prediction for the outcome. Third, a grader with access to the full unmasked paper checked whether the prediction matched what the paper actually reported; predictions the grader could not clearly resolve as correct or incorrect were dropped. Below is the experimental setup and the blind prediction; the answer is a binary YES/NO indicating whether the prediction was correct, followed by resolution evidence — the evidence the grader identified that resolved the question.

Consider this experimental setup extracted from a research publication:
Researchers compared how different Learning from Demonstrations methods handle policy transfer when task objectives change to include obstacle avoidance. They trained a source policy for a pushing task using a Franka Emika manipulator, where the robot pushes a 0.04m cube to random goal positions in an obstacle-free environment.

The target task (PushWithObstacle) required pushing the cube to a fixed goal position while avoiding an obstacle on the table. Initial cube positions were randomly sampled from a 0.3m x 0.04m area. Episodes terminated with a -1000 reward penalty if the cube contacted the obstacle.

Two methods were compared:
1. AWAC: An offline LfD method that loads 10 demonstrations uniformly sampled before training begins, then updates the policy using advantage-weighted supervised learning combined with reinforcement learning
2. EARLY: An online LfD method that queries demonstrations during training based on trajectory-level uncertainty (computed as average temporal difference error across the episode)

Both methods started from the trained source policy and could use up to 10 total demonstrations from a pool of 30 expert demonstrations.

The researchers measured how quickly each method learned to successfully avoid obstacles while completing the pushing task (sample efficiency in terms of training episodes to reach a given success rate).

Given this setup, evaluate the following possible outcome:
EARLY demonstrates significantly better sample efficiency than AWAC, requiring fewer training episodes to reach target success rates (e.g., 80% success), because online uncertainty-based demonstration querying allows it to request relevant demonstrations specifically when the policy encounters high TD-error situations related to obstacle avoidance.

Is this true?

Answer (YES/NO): NO